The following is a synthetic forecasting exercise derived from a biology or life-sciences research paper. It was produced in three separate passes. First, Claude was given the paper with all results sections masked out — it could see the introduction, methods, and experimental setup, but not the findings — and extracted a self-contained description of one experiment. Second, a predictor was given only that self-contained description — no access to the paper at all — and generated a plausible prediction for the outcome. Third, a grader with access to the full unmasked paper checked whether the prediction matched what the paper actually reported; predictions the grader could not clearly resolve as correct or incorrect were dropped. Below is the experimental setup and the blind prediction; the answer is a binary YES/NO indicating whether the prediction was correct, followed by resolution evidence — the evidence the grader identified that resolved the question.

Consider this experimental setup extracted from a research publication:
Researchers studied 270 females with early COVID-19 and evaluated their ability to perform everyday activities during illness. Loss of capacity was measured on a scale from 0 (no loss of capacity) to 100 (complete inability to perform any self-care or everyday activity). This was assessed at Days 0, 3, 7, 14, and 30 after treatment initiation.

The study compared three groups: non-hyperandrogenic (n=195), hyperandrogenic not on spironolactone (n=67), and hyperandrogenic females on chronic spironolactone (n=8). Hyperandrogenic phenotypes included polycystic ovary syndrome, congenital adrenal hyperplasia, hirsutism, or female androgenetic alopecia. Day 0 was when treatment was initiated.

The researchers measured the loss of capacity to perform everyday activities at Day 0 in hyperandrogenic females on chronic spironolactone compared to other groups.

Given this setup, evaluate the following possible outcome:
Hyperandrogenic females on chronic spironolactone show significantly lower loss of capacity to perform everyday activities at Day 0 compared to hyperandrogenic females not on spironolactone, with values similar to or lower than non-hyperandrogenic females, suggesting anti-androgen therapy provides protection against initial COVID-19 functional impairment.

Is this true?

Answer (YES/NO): YES